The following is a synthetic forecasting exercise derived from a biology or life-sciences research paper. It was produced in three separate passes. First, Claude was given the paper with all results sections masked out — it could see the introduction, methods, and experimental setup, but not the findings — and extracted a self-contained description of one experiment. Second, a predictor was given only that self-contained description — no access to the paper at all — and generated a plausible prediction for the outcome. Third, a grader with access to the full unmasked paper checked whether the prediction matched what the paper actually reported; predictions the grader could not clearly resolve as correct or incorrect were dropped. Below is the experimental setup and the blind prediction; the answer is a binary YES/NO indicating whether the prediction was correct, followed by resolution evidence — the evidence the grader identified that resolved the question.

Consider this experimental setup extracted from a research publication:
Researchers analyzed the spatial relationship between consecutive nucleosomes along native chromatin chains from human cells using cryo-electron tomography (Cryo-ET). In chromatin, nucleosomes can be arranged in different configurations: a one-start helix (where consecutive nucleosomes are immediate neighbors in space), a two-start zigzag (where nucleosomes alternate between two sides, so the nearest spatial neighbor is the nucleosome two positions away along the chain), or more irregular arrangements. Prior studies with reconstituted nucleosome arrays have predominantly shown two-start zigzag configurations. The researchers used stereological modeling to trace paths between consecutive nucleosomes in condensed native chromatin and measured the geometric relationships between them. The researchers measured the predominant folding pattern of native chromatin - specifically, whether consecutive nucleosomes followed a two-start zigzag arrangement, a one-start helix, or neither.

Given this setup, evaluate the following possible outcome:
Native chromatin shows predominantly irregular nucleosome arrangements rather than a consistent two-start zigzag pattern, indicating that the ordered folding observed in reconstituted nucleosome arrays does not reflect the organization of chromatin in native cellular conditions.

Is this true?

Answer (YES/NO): NO